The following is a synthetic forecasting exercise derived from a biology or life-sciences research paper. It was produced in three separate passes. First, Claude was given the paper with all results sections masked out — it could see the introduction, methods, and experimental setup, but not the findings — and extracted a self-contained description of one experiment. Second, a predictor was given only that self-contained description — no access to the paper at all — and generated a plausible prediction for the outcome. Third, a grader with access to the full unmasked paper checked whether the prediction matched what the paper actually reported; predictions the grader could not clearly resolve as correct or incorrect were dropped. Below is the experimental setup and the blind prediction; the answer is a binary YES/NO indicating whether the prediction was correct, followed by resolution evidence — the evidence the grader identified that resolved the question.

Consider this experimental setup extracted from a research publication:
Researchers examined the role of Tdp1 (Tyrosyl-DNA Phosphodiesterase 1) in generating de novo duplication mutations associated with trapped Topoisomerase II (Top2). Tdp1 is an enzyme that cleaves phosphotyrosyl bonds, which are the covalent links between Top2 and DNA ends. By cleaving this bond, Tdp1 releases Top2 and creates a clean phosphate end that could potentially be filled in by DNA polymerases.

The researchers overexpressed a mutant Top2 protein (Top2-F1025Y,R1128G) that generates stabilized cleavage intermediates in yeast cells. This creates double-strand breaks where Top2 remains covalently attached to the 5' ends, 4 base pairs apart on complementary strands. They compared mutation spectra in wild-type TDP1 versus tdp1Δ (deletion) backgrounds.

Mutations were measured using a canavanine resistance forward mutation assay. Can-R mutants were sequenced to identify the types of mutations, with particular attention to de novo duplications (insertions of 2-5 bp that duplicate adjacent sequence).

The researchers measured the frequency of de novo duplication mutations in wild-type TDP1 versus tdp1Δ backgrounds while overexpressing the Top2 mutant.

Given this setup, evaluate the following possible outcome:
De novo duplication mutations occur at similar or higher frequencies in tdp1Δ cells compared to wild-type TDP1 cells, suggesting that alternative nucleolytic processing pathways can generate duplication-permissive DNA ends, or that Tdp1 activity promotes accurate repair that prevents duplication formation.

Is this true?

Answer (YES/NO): NO